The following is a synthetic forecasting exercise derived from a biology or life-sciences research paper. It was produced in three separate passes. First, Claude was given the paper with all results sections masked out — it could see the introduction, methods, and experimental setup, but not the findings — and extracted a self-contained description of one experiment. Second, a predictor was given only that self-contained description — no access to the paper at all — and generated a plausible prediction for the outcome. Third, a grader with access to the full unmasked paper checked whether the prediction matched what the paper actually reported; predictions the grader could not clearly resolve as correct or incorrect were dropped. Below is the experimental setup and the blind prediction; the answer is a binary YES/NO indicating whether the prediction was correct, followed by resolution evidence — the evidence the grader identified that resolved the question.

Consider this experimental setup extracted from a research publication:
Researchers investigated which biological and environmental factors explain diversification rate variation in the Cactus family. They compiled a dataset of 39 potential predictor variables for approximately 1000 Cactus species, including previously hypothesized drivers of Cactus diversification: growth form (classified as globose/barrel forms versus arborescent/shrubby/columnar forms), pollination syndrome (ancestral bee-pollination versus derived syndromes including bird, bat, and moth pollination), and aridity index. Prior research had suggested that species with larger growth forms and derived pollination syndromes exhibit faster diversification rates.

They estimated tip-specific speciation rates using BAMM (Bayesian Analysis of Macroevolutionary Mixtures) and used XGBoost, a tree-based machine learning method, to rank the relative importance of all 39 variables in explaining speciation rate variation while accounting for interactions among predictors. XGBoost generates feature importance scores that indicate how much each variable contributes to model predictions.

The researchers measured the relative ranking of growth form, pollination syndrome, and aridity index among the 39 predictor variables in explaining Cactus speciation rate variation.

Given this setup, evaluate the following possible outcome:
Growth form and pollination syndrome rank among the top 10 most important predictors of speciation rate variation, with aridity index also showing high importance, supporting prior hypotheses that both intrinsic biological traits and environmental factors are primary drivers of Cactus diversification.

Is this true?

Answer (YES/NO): NO